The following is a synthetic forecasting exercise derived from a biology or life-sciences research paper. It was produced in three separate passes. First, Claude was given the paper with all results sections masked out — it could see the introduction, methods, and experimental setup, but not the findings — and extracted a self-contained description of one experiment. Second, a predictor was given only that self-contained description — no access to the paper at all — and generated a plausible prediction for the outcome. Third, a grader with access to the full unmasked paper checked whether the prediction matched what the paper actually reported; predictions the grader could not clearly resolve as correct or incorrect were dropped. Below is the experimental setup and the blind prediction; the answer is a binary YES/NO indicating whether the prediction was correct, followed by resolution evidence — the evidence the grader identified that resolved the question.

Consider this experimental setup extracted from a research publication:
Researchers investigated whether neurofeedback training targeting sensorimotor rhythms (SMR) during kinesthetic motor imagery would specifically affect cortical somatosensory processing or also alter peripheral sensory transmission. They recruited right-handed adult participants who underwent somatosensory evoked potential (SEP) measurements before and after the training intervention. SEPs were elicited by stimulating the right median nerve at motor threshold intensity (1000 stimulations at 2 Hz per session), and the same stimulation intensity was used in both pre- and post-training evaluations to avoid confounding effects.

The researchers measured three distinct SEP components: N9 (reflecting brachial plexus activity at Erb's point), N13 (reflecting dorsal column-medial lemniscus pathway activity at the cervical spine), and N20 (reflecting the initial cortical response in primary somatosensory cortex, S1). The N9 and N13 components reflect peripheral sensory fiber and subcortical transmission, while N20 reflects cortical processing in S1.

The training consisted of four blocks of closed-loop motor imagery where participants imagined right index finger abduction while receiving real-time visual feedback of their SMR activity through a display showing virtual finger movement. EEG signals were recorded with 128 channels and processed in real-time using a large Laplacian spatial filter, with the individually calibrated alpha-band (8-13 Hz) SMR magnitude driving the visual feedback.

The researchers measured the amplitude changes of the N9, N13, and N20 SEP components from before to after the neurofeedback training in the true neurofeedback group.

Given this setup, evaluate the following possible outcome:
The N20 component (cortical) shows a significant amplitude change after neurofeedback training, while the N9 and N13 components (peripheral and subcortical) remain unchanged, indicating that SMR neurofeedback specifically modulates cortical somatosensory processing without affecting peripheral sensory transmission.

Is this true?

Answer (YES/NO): YES